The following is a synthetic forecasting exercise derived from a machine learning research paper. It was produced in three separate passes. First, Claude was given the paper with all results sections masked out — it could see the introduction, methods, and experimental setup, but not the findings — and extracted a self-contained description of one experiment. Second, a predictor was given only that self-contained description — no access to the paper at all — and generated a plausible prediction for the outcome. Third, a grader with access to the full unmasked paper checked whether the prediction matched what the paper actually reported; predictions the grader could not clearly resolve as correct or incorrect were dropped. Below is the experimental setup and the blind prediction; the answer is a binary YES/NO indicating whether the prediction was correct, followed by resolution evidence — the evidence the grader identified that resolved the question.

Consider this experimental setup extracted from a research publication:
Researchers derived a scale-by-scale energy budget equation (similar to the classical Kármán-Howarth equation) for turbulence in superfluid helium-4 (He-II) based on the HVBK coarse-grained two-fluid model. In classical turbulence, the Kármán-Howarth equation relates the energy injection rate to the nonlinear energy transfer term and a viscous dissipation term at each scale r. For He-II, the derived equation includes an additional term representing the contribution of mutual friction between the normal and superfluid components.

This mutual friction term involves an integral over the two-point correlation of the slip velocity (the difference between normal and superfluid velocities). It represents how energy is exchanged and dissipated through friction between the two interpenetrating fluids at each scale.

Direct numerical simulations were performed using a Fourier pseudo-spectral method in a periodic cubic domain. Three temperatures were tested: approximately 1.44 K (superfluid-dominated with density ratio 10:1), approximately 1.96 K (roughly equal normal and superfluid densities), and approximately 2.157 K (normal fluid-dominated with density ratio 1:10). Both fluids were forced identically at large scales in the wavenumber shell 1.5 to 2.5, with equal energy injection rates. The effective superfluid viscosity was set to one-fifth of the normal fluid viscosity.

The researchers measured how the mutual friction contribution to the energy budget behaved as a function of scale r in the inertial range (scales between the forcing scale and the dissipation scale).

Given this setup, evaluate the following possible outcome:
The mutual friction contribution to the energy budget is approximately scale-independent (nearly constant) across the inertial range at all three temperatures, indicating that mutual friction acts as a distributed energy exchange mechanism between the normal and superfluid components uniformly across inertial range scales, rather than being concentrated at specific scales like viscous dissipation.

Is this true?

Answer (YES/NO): NO